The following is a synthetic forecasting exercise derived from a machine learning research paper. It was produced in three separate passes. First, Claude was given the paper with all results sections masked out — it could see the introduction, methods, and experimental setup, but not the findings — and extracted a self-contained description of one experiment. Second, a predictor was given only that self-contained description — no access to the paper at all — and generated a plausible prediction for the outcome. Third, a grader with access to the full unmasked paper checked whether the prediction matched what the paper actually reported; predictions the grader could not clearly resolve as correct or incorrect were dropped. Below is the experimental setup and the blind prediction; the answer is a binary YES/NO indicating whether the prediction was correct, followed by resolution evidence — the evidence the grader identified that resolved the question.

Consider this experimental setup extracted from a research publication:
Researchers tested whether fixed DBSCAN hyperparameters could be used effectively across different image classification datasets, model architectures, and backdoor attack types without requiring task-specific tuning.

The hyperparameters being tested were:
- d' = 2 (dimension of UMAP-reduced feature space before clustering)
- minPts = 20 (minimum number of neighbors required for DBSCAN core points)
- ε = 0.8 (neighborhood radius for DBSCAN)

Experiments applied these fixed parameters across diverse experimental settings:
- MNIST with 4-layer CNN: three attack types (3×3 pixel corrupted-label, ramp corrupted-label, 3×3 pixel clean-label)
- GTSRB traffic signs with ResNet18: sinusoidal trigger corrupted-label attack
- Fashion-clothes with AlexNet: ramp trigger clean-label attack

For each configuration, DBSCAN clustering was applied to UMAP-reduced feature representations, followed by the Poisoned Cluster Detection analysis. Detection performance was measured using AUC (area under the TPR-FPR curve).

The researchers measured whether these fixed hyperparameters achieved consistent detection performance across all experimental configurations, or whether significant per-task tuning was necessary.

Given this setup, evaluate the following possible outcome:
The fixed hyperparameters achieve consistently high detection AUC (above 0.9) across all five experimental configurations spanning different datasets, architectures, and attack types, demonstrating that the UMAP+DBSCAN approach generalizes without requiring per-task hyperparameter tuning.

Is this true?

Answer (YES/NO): YES